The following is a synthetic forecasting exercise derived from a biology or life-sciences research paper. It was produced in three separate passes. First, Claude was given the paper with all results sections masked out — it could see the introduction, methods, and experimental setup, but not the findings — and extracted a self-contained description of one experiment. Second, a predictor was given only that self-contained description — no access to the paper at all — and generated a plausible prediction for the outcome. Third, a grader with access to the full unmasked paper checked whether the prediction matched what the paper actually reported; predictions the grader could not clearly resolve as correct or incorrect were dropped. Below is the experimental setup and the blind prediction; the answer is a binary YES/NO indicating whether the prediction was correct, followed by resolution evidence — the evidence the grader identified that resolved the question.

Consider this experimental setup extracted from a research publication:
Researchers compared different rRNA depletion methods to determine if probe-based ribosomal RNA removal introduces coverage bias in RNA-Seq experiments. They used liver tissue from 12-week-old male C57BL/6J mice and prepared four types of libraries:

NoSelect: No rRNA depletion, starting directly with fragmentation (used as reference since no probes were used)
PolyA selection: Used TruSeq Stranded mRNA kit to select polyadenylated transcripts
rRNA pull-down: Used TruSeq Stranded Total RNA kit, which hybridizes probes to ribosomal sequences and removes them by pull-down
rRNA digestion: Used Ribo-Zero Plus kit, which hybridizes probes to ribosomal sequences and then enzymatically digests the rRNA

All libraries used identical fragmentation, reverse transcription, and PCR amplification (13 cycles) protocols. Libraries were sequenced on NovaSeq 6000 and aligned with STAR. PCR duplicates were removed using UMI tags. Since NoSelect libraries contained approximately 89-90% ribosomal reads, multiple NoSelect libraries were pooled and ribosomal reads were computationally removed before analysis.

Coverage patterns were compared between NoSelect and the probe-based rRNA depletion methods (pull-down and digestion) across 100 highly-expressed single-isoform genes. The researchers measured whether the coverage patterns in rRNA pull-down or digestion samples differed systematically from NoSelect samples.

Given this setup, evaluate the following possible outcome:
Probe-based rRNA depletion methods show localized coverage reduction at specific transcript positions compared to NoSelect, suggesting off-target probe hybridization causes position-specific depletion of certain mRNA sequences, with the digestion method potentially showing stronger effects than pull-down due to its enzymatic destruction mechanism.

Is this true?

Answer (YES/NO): NO